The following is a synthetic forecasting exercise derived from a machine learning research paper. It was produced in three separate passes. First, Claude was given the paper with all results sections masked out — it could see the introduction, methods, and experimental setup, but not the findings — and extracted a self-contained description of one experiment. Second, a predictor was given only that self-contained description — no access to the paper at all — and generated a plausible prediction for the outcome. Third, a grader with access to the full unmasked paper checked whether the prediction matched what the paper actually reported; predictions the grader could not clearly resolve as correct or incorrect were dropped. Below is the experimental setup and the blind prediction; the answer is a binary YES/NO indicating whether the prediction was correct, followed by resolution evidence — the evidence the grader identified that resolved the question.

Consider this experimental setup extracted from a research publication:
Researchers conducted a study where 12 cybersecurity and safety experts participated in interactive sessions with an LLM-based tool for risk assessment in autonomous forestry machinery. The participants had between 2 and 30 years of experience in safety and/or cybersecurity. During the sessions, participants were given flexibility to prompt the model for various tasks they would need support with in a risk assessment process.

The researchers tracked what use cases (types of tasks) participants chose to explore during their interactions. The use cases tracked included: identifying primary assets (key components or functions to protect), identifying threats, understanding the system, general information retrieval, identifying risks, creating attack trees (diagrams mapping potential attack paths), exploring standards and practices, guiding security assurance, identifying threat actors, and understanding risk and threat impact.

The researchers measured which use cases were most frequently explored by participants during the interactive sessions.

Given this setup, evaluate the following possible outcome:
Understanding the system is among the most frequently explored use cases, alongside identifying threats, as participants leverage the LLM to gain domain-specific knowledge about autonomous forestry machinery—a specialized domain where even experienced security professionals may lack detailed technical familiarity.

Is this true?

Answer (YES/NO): YES